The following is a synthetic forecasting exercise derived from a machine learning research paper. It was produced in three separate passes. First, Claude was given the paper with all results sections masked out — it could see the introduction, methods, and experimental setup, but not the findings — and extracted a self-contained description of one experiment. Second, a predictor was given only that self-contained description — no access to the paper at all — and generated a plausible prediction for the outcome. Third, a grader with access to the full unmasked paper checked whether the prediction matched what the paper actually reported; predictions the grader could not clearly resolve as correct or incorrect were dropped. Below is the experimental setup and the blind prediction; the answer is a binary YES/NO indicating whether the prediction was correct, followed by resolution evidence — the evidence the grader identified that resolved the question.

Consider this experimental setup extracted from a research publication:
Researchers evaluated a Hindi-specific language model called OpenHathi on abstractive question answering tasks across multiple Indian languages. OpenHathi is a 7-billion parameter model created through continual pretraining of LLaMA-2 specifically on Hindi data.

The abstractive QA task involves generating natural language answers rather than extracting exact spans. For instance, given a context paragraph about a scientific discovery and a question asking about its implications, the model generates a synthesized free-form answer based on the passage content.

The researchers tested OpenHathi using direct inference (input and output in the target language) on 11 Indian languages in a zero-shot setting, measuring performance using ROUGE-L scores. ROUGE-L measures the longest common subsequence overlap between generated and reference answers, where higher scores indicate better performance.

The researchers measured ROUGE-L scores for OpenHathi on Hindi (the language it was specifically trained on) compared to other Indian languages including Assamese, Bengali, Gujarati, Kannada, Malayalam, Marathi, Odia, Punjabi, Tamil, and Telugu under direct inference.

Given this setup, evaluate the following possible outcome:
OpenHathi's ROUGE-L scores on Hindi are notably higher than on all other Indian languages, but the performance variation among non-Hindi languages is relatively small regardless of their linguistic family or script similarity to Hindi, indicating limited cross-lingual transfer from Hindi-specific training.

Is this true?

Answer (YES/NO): NO